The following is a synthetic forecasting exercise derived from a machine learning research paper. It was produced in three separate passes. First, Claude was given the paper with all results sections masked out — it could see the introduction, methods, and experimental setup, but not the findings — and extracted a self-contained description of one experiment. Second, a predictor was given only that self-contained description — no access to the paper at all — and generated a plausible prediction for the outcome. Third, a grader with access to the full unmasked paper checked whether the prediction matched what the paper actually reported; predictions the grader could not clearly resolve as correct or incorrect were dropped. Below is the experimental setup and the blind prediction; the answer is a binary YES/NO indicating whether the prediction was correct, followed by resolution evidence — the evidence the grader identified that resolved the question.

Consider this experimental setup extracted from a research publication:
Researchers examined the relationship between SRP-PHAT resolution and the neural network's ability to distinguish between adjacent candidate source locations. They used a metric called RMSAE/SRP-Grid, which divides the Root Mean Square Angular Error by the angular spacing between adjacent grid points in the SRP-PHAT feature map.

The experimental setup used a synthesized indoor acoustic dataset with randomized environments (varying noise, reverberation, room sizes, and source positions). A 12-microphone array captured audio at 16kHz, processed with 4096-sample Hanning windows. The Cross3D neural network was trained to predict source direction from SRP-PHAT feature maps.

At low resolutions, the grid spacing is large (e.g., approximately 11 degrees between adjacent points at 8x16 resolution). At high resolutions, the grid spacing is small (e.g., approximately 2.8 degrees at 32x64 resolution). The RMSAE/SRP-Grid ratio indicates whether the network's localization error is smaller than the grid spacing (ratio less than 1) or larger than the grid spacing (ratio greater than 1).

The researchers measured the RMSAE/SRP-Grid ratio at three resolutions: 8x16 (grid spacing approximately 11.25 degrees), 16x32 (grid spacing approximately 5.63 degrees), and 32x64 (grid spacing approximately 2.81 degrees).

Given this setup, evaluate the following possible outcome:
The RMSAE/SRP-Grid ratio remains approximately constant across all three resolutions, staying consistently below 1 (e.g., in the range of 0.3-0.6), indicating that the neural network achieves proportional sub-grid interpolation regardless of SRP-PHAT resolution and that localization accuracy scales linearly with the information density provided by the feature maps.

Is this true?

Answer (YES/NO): NO